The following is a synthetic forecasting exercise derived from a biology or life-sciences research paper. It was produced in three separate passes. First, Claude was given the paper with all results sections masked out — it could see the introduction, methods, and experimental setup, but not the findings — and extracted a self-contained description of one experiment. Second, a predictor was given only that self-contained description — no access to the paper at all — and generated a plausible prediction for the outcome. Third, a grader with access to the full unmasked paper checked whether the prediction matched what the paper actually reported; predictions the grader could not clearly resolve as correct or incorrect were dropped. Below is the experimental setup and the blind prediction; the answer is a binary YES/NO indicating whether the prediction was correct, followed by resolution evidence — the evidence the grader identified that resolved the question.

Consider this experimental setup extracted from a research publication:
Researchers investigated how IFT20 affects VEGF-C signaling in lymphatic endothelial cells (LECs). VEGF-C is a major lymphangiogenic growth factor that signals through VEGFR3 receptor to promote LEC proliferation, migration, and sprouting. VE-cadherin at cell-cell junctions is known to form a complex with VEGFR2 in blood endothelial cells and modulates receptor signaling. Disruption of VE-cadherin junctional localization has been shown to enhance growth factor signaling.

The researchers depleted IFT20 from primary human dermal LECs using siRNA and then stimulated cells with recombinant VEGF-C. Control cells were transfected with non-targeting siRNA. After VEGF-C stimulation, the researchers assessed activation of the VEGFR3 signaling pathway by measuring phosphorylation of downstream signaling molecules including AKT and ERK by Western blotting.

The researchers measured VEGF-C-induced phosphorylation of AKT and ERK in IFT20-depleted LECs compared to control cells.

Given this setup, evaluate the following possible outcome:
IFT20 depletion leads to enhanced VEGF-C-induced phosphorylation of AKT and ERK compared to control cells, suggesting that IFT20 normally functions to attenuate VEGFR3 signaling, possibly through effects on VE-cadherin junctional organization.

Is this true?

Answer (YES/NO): YES